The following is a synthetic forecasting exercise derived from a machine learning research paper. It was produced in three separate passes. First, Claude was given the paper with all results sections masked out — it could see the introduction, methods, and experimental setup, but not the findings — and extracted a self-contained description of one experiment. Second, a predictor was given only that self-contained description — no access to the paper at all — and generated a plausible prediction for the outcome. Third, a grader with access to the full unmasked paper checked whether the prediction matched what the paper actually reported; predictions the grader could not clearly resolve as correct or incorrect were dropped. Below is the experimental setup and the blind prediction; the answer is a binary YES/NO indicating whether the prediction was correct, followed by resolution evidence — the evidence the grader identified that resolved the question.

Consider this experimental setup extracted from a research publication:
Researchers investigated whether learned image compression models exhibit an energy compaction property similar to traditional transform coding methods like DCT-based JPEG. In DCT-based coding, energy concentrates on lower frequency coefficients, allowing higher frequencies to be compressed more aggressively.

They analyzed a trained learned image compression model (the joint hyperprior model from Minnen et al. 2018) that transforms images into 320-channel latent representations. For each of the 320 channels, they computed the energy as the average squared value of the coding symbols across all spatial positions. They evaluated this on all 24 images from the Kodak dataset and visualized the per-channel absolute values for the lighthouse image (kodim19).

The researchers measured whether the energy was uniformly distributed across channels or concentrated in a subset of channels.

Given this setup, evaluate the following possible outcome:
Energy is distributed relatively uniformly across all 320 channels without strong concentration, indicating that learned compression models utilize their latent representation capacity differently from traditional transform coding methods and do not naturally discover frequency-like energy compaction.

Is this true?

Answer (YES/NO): NO